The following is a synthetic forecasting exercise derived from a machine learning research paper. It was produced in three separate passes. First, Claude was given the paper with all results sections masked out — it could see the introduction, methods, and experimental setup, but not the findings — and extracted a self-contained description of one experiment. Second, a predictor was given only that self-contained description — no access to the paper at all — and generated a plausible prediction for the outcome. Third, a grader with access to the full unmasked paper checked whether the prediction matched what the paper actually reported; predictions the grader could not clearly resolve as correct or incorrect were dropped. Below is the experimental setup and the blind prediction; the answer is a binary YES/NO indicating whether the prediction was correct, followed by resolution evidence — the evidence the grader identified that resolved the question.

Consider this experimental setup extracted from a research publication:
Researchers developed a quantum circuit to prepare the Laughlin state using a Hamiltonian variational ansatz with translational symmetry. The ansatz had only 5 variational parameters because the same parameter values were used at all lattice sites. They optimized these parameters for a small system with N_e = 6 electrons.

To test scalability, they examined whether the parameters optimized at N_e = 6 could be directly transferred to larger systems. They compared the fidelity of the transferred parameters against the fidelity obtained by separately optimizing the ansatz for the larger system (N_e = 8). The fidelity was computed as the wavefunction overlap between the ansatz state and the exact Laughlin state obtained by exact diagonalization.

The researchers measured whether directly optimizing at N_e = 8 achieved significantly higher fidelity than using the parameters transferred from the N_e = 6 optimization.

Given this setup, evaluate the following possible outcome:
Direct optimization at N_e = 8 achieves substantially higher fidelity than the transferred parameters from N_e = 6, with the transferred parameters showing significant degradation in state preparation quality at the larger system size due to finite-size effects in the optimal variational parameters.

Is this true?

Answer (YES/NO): NO